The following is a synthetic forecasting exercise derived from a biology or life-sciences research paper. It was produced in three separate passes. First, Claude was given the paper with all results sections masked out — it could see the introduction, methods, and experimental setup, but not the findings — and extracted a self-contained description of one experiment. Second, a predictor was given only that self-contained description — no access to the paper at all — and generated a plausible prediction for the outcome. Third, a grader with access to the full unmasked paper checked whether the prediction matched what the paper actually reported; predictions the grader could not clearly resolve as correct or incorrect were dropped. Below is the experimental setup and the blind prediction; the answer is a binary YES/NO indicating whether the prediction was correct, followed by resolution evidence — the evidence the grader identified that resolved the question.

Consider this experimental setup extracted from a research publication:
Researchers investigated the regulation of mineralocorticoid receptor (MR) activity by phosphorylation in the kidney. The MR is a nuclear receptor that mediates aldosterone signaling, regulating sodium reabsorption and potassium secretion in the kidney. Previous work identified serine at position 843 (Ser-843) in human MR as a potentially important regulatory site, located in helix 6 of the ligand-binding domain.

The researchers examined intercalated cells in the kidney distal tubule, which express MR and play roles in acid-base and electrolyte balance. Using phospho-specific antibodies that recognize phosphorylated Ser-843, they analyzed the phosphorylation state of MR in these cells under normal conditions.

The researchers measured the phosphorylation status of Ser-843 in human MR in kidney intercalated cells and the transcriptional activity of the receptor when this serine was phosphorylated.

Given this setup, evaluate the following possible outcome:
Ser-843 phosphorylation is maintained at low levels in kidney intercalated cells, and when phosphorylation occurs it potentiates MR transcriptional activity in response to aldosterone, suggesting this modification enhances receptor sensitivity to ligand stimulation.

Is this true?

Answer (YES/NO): NO